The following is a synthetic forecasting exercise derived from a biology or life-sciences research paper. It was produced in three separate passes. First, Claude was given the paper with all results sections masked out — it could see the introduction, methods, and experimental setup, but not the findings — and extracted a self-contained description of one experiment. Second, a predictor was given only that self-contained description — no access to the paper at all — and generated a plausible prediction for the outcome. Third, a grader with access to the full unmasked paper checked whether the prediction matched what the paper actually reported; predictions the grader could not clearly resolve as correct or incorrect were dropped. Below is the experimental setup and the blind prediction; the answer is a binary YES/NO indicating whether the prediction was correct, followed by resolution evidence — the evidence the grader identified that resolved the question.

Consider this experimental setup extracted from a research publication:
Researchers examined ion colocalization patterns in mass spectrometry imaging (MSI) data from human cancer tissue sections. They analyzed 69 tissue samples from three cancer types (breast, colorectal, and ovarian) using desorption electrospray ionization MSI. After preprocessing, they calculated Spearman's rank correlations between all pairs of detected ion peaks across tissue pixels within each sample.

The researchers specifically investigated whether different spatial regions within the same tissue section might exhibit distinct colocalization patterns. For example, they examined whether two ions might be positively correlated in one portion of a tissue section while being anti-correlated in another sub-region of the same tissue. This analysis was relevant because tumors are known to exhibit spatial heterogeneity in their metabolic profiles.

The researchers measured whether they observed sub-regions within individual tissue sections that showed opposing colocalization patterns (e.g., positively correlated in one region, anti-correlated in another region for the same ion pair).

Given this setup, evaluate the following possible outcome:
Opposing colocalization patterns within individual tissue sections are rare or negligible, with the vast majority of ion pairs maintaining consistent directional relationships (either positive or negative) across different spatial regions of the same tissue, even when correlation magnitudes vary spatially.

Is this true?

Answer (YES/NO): YES